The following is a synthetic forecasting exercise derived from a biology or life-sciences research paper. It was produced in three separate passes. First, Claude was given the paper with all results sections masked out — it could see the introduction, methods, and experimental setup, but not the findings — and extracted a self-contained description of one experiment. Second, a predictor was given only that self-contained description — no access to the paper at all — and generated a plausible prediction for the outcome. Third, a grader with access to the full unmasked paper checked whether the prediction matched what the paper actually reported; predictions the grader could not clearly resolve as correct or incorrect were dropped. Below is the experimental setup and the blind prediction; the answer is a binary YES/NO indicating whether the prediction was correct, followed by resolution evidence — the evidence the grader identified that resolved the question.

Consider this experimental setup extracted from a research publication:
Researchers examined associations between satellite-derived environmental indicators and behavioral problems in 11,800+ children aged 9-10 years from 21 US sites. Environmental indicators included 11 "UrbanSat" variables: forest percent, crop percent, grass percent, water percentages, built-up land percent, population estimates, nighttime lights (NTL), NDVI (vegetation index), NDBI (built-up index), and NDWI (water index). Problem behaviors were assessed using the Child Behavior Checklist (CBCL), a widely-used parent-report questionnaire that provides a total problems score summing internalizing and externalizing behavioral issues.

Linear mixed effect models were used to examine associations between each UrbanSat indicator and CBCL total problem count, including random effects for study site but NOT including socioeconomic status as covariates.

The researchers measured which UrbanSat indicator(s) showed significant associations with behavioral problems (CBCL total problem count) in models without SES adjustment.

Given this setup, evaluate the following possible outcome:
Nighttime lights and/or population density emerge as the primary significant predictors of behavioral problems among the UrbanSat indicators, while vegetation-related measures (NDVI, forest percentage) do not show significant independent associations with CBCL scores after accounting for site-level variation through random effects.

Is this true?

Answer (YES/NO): NO